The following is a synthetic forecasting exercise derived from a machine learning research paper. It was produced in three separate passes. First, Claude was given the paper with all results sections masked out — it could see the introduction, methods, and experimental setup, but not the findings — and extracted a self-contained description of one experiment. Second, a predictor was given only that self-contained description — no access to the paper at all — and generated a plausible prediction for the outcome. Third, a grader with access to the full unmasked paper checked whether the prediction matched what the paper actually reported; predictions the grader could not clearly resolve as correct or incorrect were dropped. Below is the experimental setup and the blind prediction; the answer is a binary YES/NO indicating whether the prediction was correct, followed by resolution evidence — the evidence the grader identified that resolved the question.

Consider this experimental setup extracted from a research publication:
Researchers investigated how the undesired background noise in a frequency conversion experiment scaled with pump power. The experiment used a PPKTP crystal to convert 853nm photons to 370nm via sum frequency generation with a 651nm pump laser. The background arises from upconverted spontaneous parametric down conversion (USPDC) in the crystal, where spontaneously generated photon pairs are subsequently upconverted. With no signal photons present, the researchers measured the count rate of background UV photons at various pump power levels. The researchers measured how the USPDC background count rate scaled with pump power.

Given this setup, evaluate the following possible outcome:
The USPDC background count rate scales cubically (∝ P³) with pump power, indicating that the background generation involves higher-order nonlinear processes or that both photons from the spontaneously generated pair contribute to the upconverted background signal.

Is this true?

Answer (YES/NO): NO